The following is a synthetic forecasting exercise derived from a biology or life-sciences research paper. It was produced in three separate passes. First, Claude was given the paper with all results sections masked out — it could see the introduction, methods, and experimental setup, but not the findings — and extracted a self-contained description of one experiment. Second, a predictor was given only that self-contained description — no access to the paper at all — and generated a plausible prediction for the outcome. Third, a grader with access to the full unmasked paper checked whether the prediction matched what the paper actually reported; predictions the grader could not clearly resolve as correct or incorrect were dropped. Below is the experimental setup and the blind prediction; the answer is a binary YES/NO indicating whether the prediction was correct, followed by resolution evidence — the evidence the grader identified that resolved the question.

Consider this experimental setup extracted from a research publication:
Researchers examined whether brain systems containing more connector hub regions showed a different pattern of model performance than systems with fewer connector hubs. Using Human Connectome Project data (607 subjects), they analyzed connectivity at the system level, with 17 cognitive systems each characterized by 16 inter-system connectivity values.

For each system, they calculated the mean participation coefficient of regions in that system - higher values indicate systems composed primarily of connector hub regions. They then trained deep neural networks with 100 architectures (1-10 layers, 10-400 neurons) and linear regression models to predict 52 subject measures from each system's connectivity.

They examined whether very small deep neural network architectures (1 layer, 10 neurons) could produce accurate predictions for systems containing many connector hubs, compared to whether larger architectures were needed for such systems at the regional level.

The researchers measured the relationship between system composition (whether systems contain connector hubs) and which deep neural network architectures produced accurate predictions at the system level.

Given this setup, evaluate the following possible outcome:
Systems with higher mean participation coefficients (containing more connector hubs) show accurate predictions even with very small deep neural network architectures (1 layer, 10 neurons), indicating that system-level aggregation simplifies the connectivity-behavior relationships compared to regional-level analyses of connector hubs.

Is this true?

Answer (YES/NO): YES